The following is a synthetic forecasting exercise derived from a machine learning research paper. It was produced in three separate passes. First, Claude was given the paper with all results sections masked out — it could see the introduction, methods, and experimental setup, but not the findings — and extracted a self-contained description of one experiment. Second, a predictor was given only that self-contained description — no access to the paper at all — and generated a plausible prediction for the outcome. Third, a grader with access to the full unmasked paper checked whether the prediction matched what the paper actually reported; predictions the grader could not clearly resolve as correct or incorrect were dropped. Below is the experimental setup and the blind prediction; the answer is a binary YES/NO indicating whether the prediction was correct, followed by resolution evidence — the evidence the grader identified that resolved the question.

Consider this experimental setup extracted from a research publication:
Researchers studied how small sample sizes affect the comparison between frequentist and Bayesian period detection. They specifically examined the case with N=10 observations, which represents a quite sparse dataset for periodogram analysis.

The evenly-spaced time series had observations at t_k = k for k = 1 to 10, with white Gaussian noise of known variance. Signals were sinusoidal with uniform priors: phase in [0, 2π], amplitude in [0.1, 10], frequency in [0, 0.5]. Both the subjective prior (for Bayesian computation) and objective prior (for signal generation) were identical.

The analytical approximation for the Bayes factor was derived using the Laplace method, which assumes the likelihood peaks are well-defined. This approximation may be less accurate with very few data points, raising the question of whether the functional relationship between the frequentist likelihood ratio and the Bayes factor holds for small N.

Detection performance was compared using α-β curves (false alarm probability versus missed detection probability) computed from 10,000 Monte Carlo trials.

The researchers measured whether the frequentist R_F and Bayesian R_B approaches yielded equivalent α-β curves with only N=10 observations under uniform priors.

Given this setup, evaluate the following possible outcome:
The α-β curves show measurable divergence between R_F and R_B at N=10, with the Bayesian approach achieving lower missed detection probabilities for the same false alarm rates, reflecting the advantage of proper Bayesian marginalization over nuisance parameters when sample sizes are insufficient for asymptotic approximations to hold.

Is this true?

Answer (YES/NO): NO